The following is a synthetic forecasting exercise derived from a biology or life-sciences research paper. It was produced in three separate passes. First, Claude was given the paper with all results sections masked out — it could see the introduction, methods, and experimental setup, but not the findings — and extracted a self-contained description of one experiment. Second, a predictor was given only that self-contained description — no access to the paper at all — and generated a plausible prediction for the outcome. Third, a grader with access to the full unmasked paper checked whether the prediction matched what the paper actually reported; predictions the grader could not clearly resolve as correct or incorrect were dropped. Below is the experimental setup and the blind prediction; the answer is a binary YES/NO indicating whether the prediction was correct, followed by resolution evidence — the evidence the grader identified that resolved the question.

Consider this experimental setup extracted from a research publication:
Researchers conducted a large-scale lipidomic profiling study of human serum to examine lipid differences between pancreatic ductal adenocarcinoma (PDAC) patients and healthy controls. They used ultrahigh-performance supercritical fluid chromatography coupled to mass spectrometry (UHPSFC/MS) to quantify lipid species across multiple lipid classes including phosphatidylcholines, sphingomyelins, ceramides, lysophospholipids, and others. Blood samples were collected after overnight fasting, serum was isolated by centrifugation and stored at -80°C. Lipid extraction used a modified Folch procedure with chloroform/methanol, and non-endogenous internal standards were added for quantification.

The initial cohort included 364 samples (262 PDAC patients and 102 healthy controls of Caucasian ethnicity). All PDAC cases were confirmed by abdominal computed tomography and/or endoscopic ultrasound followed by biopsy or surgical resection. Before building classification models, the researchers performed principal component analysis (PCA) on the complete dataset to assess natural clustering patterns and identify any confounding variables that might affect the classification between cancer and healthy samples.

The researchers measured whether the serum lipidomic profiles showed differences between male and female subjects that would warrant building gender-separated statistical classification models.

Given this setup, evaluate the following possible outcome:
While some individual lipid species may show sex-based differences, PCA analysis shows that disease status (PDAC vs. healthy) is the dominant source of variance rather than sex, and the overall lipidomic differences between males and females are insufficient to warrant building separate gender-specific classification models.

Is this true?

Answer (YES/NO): NO